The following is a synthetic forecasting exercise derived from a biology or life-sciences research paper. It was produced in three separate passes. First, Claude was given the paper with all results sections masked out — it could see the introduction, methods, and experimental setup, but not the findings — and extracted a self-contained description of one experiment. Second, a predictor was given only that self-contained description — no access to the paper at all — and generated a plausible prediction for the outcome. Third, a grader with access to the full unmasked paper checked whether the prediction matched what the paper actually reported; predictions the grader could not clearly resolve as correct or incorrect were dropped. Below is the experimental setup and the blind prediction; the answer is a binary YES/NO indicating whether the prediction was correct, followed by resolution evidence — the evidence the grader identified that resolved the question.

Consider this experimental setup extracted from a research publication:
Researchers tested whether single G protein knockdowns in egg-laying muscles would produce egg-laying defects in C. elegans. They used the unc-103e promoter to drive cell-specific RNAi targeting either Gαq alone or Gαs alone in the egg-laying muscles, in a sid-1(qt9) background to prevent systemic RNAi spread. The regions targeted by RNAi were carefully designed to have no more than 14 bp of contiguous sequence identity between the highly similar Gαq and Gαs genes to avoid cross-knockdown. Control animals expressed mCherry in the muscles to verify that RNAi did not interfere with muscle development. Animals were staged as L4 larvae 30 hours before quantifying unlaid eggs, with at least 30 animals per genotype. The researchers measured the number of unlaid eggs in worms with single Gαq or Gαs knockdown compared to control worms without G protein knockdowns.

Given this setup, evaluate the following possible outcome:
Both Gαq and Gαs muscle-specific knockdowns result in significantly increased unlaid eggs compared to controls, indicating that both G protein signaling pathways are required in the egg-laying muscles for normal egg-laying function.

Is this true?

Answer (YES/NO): YES